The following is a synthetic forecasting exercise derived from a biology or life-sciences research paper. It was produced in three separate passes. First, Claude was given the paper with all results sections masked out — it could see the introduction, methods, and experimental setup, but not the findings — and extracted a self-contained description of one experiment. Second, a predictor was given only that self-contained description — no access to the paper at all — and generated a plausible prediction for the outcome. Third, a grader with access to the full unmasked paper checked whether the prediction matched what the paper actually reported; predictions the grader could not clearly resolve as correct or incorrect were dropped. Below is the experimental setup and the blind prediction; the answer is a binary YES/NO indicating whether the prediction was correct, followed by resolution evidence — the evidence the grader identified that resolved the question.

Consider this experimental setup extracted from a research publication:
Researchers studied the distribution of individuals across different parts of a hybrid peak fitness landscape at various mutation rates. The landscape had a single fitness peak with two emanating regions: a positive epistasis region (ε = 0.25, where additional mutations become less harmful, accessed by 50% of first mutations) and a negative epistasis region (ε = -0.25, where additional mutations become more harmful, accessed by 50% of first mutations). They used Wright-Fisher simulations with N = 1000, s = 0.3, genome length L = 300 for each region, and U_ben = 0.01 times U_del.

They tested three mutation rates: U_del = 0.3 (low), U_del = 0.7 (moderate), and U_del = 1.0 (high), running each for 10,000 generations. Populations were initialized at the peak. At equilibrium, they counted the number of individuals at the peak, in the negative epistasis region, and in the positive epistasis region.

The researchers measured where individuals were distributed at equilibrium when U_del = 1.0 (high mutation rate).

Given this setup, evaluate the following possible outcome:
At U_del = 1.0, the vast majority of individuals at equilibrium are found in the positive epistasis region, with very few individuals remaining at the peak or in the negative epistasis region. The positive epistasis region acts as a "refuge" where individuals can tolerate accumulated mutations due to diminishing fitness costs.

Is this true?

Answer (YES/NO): NO